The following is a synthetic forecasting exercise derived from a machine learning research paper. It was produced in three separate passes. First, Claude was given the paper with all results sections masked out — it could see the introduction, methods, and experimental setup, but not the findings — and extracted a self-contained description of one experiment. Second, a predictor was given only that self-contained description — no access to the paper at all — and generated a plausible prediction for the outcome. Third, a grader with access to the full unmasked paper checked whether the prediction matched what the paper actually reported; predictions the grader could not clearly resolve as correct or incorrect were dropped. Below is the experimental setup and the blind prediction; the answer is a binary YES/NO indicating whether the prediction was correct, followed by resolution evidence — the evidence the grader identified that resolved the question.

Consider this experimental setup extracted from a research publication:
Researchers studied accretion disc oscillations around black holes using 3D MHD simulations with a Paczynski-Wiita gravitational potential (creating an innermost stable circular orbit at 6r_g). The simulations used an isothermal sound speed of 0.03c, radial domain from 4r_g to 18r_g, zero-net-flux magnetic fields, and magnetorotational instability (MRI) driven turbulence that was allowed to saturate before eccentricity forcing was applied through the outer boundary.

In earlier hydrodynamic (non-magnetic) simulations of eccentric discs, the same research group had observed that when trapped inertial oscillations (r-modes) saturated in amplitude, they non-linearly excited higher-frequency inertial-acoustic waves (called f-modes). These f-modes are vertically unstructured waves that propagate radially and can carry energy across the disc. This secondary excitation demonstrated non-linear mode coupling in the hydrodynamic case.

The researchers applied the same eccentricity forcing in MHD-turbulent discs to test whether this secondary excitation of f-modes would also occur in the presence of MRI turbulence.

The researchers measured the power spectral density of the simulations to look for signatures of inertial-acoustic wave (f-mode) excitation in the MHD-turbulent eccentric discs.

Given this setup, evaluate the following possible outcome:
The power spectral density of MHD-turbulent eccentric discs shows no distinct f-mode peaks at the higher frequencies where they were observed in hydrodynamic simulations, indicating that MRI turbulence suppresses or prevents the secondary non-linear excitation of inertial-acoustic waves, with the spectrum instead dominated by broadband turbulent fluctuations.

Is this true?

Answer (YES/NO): NO